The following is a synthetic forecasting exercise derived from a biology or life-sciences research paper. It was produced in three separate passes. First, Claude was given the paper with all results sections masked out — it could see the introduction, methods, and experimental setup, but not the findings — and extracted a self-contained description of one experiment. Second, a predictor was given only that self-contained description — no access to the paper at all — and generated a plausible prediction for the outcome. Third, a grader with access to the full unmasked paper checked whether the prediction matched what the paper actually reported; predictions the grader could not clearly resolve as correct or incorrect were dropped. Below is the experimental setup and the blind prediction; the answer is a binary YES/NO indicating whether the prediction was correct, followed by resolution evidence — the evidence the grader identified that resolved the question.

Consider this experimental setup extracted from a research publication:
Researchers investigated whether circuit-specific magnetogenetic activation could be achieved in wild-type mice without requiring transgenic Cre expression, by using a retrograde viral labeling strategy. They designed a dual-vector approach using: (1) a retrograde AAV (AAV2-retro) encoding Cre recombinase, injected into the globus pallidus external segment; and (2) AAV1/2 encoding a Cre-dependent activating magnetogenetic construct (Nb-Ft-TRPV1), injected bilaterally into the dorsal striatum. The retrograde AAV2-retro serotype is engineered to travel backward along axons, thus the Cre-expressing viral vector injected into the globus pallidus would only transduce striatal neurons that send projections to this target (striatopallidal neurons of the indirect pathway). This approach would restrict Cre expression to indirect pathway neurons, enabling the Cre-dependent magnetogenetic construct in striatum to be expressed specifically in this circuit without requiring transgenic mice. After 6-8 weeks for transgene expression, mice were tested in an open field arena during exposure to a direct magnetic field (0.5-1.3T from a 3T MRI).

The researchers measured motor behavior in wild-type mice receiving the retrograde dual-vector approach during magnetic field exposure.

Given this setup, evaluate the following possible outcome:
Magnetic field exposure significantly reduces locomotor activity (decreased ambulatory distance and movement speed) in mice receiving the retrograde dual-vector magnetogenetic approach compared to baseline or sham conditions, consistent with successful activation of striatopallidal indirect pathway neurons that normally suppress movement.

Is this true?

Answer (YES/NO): YES